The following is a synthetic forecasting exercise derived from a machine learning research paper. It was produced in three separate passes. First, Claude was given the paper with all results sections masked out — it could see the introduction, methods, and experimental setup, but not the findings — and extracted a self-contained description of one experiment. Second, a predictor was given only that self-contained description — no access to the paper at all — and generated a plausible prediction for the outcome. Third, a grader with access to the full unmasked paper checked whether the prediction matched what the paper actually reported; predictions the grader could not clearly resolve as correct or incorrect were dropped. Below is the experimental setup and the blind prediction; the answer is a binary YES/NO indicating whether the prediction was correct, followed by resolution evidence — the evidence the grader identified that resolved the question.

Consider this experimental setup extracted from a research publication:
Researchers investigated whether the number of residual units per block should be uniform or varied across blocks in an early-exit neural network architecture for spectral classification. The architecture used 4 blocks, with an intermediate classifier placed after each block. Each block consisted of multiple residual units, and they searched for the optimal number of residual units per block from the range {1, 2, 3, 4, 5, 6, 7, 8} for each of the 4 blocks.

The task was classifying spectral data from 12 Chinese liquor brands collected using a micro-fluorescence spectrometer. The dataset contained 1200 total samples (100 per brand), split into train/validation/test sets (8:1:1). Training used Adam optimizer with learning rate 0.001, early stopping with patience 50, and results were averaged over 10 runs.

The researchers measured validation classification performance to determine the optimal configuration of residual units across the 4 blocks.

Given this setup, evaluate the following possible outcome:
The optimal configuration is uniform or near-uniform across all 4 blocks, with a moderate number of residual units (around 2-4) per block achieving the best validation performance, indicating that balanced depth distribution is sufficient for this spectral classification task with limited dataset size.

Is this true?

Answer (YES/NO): YES